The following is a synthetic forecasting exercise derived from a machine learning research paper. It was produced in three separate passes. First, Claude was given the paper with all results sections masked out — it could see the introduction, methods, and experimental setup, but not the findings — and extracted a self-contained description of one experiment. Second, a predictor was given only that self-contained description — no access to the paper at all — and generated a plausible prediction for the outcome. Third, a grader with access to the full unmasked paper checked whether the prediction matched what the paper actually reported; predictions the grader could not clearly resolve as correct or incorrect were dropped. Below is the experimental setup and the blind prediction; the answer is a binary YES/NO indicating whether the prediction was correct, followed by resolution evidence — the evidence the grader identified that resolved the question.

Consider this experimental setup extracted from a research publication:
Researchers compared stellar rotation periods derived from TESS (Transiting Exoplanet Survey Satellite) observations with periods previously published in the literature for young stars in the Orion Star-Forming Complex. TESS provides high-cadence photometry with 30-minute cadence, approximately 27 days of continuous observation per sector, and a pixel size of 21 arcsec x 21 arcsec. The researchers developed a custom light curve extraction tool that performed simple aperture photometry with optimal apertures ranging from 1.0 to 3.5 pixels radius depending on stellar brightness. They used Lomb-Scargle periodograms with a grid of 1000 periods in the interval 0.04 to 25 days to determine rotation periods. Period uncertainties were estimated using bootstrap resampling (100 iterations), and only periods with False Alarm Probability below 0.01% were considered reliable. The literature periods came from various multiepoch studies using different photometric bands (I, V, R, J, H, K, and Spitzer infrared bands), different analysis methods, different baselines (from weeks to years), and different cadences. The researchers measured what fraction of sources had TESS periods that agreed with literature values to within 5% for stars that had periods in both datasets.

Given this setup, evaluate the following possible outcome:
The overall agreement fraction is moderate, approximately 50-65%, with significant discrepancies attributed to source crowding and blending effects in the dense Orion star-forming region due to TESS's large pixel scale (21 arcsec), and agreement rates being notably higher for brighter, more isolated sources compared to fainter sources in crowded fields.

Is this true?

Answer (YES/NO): NO